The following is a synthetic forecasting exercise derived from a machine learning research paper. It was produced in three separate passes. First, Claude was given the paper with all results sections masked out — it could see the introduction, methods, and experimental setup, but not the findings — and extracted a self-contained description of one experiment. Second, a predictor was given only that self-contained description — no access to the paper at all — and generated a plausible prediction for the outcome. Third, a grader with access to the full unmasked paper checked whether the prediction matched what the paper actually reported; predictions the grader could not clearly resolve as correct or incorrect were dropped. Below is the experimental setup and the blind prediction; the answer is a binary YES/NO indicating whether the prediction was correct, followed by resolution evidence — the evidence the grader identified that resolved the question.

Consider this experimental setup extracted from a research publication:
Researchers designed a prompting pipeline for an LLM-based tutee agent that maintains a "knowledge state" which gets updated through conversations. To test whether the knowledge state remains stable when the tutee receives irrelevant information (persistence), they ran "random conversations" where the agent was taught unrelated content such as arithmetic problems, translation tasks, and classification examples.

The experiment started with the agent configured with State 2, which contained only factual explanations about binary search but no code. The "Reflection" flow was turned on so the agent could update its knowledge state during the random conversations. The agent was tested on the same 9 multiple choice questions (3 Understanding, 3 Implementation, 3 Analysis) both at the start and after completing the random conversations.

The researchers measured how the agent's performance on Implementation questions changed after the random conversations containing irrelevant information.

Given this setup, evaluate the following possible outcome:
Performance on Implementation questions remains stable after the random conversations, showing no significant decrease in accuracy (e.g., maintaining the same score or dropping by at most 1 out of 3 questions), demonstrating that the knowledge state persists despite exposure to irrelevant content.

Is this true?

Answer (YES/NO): YES